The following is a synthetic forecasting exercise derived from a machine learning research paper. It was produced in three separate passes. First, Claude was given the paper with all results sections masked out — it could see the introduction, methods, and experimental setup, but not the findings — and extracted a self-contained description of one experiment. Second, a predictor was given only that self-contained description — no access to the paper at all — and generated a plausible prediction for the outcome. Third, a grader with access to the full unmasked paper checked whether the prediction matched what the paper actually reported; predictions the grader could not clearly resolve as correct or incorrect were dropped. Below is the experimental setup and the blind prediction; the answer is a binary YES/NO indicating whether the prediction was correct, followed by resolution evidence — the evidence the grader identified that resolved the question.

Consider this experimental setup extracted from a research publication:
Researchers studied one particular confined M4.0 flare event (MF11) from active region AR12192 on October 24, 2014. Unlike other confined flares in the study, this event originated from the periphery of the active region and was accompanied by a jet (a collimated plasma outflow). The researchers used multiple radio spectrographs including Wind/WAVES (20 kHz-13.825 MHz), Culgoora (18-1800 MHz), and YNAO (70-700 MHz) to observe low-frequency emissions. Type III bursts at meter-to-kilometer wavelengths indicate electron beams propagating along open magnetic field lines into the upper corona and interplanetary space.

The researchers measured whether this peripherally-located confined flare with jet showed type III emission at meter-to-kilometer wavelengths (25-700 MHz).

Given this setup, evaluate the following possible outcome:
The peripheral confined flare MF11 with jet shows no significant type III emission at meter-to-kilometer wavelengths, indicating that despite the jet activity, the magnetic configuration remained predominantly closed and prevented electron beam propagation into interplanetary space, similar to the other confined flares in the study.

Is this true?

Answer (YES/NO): NO